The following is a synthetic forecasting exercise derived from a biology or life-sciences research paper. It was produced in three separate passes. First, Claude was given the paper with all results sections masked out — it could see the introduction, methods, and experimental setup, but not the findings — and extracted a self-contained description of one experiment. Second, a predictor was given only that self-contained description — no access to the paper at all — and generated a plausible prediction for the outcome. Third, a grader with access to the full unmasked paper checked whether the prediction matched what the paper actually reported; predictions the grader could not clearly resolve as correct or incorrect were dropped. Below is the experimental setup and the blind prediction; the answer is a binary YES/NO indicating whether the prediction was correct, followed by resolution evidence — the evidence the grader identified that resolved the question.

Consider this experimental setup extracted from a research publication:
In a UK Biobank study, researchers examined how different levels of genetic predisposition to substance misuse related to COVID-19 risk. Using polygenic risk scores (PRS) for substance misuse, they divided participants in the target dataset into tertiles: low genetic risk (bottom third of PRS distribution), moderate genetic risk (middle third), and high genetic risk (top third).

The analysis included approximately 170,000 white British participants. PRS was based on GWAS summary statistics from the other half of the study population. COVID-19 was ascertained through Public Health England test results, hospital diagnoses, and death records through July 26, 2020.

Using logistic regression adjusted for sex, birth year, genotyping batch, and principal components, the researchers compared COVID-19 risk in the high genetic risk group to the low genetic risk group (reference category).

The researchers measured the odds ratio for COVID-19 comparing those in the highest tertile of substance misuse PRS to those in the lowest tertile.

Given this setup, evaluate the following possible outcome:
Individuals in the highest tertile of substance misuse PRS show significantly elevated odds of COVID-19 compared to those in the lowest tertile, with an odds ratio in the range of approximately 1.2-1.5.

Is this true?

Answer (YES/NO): NO